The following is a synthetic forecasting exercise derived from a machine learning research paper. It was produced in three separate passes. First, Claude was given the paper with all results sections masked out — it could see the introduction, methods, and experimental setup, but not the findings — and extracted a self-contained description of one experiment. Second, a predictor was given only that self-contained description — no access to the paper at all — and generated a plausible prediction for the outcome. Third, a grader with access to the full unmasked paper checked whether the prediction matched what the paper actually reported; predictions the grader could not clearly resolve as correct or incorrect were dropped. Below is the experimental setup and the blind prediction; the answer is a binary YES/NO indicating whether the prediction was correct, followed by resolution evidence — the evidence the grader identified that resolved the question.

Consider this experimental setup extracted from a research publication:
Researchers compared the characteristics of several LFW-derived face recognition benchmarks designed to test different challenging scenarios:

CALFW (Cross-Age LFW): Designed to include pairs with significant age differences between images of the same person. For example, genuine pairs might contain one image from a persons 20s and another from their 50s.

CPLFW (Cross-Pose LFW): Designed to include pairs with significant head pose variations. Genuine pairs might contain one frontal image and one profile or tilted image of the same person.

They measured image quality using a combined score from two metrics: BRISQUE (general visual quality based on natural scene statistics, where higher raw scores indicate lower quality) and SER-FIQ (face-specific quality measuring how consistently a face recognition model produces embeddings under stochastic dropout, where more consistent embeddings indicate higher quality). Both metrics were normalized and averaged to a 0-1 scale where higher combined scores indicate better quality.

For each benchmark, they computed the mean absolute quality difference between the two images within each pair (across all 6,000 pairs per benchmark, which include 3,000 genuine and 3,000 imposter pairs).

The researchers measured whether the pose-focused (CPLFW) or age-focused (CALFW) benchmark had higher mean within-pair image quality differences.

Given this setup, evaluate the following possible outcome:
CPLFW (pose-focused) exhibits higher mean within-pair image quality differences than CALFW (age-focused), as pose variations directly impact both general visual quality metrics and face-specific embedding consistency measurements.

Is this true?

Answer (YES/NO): YES